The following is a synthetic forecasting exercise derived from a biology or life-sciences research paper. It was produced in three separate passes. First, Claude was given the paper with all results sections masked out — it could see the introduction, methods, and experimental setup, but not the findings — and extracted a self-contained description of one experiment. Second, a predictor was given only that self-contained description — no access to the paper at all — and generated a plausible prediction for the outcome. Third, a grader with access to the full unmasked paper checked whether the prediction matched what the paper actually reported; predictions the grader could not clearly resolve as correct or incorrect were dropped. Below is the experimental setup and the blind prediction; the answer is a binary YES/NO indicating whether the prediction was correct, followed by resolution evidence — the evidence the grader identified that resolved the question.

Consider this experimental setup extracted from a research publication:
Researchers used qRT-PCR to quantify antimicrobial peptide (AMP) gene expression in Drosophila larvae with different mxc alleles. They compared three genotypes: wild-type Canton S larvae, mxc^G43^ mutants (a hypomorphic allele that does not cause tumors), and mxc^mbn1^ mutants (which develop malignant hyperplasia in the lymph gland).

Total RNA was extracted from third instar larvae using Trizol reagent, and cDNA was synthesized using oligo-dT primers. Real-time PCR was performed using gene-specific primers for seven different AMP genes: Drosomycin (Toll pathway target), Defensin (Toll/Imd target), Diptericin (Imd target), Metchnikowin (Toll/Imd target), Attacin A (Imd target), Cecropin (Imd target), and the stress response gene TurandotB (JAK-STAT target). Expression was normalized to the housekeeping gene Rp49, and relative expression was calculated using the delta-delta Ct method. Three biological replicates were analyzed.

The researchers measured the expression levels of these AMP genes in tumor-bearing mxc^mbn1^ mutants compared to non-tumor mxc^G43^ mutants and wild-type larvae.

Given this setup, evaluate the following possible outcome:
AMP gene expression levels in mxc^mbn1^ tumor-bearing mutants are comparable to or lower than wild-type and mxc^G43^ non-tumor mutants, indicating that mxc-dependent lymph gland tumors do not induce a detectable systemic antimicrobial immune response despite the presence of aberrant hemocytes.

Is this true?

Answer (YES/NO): NO